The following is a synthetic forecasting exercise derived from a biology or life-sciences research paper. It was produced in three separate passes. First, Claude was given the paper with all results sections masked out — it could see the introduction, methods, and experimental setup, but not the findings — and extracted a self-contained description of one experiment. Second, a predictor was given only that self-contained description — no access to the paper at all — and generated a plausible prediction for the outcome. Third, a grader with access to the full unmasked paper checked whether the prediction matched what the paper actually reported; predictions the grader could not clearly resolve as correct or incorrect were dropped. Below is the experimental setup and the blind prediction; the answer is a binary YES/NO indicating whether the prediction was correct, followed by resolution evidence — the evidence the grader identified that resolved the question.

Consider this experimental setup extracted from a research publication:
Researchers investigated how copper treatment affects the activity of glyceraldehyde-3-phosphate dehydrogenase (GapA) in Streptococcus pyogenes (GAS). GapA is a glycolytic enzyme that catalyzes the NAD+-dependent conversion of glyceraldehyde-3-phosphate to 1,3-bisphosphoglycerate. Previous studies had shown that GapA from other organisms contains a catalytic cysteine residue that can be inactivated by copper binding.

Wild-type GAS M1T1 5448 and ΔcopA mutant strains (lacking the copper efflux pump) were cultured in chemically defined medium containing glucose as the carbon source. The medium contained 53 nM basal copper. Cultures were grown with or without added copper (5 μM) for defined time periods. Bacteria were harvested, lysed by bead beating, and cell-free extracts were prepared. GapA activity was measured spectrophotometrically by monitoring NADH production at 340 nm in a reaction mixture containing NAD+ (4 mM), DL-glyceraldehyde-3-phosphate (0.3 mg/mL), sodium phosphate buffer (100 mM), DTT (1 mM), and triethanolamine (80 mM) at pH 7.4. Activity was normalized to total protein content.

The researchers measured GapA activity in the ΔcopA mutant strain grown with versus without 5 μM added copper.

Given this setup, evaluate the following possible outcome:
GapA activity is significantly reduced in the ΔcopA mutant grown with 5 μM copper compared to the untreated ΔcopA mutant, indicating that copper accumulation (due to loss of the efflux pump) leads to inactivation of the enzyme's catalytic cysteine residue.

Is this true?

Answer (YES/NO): YES